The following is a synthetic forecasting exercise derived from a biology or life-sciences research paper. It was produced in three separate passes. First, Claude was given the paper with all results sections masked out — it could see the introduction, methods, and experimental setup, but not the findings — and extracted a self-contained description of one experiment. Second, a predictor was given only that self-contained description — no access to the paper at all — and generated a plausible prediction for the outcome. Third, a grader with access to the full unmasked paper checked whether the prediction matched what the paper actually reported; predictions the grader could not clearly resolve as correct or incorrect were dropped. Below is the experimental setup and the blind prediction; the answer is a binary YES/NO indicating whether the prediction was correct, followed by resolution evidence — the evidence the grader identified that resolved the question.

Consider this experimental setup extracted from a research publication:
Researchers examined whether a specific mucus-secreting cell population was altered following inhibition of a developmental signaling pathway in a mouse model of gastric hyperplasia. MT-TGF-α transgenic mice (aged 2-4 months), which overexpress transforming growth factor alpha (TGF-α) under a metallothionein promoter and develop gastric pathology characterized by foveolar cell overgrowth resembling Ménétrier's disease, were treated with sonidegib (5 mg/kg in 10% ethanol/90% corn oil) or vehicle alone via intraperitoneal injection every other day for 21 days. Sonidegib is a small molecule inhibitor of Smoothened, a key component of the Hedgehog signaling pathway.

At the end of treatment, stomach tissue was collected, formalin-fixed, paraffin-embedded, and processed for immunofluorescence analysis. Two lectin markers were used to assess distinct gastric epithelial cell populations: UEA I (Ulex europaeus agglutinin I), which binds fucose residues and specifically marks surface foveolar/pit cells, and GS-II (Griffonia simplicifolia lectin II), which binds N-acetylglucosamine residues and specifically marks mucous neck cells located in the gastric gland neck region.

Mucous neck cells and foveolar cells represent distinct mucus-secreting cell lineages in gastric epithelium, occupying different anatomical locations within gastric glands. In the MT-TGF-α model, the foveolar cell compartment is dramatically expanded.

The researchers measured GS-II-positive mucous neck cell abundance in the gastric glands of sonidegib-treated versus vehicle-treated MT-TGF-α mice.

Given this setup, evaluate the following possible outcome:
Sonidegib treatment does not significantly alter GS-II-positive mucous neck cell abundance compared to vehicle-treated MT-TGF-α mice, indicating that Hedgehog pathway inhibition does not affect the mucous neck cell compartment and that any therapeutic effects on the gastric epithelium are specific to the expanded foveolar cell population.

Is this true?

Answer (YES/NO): YES